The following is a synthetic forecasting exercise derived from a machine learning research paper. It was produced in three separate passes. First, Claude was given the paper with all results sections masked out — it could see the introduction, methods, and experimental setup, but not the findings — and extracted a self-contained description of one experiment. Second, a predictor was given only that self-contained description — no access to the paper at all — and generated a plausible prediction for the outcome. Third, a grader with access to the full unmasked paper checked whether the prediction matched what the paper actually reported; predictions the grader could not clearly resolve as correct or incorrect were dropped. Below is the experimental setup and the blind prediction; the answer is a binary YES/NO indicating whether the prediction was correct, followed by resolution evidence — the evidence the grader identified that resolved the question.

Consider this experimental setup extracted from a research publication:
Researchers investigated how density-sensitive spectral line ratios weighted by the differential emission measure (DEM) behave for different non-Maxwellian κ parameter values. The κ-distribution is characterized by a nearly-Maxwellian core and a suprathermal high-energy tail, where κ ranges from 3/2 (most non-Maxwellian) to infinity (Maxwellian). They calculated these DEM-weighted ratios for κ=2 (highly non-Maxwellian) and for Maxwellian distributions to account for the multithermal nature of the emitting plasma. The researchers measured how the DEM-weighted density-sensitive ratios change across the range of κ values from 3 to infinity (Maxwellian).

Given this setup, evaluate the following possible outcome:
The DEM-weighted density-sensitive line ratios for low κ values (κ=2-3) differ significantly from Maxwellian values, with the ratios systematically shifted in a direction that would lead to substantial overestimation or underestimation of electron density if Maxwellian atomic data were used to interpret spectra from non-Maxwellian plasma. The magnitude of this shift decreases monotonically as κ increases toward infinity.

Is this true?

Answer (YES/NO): NO